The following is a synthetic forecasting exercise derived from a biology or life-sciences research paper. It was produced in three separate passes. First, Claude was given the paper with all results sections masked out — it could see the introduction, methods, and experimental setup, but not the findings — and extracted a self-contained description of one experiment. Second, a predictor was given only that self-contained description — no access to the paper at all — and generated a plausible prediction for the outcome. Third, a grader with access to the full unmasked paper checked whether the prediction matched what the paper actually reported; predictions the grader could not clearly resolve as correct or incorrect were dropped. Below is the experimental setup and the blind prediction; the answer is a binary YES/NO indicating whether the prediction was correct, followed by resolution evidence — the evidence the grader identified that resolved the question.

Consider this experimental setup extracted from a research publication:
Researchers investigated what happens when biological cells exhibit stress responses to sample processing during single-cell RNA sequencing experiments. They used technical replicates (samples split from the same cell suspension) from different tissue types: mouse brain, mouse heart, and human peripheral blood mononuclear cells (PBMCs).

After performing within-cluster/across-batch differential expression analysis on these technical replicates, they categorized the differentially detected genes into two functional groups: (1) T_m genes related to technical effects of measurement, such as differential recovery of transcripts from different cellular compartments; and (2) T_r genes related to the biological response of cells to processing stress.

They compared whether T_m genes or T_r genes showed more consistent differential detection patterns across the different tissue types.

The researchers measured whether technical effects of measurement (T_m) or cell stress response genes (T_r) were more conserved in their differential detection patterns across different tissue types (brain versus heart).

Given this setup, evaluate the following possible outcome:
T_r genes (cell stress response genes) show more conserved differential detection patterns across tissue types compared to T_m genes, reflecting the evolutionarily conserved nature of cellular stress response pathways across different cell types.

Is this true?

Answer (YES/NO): NO